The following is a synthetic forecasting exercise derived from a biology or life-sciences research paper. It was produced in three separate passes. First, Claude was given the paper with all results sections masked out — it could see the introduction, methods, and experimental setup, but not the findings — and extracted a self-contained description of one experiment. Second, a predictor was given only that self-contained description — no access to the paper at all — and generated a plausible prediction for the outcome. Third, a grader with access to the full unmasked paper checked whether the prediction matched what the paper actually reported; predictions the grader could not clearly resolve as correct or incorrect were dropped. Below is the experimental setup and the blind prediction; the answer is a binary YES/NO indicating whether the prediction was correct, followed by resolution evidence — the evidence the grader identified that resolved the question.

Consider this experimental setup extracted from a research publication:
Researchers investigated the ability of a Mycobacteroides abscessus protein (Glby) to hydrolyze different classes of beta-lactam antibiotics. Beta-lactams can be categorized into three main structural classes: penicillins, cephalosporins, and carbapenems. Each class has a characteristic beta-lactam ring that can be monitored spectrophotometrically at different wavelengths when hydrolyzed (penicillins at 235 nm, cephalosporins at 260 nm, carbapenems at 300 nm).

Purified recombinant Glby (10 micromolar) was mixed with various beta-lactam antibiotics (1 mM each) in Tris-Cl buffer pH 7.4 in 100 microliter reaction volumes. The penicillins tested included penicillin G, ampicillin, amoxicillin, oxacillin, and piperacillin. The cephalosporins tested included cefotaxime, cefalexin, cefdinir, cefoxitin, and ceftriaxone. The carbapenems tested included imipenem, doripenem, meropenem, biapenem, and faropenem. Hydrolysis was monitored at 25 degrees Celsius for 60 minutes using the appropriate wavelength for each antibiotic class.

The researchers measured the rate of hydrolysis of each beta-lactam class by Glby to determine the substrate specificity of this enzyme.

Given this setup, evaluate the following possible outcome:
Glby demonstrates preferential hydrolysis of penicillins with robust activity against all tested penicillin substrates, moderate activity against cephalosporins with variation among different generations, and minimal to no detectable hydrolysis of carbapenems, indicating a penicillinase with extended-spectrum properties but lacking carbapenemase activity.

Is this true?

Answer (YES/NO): NO